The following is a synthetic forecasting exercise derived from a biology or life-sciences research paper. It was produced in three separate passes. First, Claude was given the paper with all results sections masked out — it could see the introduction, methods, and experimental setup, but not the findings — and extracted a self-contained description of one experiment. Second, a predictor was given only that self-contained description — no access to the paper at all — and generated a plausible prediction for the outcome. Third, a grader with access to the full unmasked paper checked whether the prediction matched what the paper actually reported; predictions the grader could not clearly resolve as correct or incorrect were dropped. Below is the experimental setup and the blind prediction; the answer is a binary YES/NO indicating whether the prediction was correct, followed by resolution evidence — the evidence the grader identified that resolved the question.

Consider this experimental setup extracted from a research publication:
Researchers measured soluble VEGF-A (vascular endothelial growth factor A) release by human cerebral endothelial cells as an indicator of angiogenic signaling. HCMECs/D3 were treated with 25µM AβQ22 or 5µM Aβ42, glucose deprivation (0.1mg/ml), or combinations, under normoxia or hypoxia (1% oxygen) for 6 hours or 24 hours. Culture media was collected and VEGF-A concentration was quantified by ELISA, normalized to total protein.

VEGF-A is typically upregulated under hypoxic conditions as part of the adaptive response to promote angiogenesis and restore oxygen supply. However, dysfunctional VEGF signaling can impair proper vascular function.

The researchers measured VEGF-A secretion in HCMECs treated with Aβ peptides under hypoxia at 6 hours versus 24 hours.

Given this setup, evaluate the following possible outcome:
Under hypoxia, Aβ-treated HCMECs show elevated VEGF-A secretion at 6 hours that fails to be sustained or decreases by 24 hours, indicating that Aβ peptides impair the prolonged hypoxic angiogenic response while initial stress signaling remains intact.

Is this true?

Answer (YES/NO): NO